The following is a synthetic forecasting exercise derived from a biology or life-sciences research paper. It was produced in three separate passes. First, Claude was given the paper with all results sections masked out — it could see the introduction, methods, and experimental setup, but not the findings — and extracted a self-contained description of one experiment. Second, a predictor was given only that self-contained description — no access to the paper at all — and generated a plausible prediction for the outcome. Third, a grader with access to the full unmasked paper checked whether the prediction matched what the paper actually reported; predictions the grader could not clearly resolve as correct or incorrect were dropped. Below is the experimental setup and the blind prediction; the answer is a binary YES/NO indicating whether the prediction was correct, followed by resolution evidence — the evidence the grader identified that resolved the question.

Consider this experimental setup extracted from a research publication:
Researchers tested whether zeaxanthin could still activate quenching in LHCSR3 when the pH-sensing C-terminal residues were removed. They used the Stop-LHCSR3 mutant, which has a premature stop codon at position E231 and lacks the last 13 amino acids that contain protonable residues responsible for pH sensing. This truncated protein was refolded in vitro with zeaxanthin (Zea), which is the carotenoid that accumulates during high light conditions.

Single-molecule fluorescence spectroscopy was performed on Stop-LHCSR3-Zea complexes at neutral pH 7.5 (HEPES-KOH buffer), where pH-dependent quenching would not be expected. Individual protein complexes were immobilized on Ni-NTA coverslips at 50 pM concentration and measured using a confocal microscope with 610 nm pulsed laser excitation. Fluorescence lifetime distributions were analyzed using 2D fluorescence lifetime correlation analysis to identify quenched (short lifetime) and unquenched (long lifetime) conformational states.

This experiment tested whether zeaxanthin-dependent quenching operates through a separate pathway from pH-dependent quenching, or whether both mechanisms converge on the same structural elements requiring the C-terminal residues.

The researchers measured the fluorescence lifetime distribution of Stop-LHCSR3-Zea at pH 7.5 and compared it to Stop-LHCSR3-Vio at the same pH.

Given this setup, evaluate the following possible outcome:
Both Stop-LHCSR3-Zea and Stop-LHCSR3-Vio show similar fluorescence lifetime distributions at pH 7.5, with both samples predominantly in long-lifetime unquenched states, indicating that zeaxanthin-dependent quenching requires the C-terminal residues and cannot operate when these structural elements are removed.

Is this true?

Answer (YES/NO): NO